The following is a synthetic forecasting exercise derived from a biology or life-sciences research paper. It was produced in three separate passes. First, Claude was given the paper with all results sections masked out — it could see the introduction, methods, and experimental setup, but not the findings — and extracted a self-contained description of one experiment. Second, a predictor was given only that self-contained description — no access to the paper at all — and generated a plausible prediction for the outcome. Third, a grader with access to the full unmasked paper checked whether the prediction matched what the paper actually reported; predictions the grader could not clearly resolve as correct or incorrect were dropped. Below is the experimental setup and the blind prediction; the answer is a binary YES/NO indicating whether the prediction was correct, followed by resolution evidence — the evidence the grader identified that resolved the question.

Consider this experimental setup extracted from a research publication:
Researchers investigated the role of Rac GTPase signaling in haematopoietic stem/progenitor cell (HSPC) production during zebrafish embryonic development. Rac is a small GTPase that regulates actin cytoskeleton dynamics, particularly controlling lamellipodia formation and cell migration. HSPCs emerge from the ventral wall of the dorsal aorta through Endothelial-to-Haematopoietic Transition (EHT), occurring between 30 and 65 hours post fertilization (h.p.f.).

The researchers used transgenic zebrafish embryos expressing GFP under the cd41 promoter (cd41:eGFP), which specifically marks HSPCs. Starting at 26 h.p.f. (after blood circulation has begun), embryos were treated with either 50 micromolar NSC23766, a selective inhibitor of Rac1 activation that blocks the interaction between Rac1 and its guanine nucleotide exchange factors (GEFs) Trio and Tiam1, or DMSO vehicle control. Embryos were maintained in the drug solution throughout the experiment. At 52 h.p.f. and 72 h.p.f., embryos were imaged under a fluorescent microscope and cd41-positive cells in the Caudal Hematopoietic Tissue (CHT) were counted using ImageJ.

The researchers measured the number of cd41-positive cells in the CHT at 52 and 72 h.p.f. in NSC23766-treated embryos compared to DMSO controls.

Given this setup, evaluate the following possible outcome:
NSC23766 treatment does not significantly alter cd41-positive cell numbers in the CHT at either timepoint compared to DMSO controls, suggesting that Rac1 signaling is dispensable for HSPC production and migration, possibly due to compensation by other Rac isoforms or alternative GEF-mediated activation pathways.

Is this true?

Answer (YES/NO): NO